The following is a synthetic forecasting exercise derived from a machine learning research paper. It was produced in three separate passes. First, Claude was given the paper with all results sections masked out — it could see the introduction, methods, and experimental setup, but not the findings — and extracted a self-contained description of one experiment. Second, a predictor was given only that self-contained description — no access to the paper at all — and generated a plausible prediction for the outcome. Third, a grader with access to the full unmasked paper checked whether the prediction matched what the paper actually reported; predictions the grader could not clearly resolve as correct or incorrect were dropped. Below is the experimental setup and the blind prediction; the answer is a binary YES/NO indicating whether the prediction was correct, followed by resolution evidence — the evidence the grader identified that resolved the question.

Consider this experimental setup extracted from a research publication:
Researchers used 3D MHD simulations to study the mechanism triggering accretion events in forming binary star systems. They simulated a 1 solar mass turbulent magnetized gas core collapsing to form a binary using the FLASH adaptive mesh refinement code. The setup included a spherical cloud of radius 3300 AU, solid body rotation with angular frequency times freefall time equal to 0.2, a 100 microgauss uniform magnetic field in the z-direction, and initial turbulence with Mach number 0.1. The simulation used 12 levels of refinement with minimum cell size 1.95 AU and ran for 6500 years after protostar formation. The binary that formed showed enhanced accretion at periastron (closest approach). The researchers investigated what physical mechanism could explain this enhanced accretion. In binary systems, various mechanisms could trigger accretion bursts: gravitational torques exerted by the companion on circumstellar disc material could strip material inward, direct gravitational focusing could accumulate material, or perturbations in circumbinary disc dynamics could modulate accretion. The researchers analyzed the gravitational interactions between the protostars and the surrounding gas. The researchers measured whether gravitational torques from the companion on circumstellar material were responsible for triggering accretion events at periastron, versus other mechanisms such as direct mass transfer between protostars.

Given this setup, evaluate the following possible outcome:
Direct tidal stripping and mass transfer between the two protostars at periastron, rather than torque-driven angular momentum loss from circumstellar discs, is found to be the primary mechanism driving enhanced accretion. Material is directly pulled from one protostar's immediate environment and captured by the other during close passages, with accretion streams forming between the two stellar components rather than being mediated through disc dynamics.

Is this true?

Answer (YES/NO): NO